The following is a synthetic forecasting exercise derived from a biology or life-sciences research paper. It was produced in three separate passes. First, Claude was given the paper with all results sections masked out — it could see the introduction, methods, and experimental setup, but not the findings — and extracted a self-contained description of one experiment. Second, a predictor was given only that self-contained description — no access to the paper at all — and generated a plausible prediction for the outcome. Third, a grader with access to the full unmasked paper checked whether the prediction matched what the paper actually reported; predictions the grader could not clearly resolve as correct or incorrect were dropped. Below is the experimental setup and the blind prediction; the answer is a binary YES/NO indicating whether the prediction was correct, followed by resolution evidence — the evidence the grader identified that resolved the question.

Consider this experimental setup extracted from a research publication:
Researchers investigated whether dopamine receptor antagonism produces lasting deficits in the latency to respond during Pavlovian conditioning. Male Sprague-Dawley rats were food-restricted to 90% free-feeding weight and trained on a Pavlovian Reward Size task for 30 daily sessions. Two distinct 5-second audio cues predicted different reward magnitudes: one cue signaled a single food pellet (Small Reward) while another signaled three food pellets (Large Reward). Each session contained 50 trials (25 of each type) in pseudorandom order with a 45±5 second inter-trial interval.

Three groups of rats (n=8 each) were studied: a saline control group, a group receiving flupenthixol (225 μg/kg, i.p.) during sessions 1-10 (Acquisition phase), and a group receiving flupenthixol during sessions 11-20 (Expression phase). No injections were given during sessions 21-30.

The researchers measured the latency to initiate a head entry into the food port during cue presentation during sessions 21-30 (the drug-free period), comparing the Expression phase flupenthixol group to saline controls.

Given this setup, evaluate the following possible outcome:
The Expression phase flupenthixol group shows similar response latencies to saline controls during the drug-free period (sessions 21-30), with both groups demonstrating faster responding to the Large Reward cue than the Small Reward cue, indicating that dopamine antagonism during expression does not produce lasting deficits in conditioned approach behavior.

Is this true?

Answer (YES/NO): NO